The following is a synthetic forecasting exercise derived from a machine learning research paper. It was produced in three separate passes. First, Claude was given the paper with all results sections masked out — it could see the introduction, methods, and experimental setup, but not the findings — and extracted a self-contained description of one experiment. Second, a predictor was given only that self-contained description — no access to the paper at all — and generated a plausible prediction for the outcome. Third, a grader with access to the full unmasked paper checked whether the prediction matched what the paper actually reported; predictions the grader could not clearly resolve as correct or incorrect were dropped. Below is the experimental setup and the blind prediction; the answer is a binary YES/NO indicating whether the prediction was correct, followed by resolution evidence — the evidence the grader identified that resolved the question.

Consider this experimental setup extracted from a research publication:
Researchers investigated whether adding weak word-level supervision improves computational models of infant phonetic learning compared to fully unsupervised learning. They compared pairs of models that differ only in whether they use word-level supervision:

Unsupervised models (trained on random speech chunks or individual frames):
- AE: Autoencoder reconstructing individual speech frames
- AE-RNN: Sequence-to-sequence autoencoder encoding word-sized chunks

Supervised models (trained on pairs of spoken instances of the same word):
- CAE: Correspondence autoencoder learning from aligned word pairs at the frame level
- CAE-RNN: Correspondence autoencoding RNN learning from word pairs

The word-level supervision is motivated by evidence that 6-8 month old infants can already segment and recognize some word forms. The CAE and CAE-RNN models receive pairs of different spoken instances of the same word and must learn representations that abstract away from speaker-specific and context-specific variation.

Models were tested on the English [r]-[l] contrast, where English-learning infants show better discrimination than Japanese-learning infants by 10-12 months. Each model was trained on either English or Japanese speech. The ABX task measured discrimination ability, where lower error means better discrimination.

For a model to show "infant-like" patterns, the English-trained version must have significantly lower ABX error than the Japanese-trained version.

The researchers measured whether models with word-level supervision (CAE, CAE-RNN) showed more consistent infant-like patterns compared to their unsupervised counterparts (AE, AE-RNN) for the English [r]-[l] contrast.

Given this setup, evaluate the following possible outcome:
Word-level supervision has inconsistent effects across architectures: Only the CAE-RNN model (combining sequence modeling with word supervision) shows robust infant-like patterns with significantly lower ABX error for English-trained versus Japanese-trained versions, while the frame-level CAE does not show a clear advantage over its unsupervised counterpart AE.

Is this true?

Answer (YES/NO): NO